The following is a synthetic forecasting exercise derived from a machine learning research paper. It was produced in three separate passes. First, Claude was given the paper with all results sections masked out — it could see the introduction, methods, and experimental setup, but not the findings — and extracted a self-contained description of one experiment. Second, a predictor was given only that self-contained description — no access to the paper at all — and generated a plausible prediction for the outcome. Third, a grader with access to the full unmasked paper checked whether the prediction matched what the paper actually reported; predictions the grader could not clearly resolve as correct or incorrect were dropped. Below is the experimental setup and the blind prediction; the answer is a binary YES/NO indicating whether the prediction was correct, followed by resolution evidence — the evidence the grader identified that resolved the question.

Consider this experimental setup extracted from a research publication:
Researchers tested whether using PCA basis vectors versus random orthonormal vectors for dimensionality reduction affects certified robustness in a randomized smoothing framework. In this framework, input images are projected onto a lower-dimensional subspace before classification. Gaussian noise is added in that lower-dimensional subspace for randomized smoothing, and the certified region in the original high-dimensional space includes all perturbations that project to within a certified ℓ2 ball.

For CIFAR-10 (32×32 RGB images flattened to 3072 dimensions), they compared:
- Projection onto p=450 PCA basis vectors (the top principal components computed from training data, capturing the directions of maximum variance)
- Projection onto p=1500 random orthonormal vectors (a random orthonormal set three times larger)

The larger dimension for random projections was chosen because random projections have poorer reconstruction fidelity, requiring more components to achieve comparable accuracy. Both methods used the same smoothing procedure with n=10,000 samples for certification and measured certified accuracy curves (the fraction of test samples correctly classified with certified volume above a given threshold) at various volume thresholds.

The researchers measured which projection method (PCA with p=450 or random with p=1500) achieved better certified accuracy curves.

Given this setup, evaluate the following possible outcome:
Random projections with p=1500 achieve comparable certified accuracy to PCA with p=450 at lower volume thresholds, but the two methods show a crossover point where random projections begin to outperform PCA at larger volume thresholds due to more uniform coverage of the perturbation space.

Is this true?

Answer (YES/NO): NO